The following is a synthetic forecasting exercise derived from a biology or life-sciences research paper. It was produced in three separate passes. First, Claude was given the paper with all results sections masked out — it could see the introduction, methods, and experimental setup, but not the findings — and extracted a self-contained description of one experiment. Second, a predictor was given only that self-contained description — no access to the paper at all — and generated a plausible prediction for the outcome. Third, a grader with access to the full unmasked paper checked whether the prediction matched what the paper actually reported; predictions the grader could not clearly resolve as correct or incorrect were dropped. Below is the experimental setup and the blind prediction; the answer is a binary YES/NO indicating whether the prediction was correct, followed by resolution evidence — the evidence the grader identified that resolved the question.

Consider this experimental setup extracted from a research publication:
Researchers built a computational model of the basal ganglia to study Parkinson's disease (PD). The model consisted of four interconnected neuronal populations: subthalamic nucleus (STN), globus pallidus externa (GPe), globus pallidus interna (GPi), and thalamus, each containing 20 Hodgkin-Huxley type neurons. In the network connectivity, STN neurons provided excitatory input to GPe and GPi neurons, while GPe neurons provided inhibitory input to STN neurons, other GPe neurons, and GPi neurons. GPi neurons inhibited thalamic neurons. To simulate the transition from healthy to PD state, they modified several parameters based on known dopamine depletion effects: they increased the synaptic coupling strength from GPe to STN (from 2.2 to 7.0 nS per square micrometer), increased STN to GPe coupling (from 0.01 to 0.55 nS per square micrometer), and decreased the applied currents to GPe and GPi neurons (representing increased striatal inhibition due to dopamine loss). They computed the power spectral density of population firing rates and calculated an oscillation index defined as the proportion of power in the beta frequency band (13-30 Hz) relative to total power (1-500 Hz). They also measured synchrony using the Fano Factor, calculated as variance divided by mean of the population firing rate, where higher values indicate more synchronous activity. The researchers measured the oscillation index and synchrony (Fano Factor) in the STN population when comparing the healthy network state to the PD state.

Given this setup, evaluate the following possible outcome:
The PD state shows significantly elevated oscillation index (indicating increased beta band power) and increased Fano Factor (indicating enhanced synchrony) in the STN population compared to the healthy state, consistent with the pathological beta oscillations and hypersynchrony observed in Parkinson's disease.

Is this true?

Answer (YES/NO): YES